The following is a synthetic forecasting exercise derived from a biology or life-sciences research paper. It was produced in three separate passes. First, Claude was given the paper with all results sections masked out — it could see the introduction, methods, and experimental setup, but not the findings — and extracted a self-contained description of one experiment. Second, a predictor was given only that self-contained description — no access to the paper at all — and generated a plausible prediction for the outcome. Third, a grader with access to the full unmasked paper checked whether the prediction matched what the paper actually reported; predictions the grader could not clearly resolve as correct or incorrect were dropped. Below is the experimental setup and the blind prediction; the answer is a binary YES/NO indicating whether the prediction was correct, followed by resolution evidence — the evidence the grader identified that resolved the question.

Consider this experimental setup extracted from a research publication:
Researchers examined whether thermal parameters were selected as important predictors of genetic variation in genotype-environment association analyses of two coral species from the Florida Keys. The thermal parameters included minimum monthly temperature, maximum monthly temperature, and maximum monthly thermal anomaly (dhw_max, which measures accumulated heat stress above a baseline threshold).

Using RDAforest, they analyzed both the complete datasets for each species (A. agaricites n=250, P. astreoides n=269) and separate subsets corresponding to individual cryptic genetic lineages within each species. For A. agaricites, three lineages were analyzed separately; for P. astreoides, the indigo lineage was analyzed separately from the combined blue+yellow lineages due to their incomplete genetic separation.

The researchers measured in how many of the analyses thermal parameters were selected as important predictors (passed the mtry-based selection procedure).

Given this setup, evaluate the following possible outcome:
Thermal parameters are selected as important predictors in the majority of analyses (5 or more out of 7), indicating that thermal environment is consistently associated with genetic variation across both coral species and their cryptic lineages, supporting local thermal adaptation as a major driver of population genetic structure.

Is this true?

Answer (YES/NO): NO